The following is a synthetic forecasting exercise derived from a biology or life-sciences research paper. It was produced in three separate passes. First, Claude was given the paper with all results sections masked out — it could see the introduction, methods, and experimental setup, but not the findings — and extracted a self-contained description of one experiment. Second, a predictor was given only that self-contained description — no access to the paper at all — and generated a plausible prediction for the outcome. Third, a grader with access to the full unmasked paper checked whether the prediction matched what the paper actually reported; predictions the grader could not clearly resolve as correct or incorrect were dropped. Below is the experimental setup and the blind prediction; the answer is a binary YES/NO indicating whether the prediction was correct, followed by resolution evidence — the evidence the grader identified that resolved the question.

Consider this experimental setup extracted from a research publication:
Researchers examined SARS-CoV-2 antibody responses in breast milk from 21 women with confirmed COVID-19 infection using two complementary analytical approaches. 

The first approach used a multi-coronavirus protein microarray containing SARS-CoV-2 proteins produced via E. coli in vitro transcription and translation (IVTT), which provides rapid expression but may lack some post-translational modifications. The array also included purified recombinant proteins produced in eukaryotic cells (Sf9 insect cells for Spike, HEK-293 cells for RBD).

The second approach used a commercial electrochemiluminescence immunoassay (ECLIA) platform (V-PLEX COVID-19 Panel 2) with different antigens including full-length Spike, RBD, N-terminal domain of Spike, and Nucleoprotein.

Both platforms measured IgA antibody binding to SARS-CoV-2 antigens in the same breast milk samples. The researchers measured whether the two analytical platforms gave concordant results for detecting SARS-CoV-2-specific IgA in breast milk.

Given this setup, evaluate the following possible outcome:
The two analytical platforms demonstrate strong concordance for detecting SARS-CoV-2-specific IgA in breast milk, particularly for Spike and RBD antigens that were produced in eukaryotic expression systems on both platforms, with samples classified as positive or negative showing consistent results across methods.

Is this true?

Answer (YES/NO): NO